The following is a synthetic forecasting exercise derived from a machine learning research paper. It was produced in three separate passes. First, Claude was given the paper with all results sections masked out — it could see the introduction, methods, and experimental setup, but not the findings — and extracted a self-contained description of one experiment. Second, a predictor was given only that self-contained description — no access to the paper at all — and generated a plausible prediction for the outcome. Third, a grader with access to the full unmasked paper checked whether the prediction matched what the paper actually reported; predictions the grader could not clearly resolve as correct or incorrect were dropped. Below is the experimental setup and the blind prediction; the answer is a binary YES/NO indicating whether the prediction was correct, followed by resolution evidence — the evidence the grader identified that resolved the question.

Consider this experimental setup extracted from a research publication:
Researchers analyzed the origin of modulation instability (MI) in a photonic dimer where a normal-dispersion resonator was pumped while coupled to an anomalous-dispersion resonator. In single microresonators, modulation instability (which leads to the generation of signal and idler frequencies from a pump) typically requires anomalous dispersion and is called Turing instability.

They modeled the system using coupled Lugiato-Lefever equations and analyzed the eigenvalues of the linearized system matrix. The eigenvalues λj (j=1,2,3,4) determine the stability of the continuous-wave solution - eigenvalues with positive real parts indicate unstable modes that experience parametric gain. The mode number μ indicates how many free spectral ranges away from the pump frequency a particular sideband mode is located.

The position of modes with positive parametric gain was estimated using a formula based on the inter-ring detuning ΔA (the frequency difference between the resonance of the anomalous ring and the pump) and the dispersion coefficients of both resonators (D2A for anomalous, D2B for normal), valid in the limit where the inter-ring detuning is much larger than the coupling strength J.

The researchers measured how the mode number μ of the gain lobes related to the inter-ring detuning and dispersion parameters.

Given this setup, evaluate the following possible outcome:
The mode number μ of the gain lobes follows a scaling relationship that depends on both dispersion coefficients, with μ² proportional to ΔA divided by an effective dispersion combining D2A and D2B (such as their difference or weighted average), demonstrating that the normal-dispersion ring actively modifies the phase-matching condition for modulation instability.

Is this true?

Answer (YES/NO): YES